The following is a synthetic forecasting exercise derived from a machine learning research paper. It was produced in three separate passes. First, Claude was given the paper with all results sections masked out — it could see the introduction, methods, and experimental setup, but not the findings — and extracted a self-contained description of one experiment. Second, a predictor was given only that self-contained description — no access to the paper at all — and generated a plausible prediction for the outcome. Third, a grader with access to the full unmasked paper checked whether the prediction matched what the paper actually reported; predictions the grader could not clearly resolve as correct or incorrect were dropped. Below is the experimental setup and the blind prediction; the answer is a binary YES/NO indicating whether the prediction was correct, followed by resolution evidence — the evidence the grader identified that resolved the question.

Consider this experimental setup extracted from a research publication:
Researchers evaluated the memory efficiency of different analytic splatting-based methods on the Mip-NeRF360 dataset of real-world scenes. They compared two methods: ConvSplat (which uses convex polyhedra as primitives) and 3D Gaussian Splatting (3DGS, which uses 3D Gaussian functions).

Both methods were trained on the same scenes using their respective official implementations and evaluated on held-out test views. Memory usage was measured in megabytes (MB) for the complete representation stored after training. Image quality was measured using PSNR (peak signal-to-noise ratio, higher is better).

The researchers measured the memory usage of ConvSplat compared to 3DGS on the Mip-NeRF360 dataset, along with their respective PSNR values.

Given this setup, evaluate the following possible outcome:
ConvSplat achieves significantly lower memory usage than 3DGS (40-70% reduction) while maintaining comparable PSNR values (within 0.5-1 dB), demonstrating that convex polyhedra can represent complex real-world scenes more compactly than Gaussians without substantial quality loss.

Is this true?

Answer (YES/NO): NO